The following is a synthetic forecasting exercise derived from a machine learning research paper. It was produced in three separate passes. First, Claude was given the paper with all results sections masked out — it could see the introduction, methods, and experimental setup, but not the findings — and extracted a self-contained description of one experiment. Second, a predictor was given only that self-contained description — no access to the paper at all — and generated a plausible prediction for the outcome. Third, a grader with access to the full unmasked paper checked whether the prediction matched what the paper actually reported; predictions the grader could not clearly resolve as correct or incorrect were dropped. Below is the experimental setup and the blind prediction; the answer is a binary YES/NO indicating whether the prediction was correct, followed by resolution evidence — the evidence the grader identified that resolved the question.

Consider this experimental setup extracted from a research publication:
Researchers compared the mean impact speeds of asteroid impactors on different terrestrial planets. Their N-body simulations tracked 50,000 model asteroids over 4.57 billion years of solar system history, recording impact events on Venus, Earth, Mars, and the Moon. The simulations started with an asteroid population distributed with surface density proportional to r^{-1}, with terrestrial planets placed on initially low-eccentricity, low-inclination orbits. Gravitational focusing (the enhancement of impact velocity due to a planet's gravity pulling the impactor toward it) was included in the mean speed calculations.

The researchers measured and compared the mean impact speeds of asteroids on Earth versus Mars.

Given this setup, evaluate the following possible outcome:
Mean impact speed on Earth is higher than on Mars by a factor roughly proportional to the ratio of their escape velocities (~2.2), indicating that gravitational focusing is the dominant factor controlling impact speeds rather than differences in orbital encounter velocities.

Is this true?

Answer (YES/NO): NO